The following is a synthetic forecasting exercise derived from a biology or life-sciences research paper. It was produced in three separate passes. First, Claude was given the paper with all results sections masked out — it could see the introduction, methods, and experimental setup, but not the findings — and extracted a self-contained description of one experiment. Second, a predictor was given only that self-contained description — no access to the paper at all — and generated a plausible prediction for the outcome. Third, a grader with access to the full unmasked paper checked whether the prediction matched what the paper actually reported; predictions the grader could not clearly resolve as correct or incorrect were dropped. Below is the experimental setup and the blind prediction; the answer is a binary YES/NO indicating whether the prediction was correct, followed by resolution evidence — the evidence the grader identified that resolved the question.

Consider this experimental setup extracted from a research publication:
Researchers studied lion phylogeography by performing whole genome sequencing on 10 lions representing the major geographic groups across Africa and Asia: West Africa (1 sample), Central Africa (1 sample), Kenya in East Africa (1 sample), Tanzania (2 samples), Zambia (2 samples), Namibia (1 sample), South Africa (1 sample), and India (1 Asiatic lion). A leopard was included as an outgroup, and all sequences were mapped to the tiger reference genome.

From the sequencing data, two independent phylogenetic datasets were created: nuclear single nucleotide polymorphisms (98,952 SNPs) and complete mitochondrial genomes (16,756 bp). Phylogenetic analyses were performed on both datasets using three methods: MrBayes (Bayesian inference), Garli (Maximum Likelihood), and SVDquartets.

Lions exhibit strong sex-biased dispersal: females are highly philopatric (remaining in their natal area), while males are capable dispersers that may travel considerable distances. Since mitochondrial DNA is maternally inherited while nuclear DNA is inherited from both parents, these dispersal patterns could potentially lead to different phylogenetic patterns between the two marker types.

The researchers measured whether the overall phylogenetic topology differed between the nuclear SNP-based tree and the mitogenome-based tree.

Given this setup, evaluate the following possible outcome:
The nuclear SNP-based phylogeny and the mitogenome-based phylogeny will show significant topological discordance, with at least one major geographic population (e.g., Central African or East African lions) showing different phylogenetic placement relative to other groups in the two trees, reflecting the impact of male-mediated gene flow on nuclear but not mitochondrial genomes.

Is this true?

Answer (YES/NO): NO